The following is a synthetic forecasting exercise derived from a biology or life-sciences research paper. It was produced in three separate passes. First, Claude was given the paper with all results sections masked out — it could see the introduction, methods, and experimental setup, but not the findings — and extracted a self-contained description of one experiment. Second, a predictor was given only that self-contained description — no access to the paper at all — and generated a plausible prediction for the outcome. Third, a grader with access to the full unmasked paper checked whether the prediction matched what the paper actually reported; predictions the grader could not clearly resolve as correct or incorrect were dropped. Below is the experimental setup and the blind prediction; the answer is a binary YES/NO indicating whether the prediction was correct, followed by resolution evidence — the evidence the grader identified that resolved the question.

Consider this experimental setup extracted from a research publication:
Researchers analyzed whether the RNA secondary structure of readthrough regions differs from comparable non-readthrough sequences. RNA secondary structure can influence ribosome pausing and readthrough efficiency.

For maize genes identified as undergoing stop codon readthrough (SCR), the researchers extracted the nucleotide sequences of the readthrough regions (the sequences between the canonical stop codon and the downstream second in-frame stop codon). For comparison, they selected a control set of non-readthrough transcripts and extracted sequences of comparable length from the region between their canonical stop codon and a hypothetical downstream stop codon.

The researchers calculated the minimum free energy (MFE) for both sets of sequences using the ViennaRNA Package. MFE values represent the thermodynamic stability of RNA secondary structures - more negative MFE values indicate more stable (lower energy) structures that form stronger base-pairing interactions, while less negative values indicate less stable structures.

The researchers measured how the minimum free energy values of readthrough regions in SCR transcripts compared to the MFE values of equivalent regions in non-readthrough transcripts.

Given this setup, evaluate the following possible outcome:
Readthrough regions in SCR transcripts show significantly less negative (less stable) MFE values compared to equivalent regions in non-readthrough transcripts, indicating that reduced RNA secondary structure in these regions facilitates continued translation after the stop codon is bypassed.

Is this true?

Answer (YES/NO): NO